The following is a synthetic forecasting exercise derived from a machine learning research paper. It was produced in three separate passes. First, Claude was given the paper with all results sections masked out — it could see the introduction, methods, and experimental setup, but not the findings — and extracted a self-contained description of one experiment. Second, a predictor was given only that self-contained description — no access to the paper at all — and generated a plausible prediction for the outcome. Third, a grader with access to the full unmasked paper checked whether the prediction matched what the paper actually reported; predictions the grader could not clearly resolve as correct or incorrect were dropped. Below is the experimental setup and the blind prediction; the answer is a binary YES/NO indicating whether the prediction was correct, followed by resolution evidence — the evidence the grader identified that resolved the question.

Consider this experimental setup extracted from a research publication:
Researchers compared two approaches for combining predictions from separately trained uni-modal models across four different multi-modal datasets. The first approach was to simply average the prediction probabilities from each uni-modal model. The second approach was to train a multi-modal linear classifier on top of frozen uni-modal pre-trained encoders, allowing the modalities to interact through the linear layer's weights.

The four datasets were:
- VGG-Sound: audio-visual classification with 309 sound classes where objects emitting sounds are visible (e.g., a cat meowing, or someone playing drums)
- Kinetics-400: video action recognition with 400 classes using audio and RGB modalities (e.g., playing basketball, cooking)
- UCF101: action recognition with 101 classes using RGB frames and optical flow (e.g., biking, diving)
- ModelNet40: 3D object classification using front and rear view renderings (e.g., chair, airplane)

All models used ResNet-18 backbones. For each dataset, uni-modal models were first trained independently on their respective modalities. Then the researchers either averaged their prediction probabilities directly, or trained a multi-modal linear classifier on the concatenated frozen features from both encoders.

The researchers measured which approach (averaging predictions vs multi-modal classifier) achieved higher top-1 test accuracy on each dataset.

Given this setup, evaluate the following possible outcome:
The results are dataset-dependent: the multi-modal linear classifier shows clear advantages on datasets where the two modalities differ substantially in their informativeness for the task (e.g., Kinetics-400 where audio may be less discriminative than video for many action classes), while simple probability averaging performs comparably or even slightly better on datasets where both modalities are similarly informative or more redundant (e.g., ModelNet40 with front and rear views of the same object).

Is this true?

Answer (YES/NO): YES